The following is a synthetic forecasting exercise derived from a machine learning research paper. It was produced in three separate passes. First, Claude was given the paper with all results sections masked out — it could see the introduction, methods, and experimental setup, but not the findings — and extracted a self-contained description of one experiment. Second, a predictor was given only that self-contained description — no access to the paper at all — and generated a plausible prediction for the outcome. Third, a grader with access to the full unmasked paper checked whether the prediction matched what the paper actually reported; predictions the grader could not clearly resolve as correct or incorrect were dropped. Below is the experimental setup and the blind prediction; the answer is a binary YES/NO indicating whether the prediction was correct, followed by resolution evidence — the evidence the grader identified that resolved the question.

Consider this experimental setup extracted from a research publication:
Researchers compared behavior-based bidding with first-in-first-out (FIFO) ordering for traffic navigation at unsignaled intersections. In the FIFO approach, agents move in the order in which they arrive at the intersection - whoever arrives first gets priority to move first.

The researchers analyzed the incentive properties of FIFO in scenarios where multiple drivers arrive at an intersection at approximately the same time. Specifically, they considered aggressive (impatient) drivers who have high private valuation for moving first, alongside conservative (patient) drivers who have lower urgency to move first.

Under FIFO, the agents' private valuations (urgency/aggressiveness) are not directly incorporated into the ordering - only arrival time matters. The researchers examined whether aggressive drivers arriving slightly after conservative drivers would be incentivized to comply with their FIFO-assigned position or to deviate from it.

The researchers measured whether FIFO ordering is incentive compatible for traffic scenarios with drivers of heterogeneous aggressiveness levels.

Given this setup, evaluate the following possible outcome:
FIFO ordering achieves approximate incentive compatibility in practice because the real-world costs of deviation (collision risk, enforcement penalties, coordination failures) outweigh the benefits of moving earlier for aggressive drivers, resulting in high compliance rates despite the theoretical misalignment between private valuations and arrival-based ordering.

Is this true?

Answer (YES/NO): NO